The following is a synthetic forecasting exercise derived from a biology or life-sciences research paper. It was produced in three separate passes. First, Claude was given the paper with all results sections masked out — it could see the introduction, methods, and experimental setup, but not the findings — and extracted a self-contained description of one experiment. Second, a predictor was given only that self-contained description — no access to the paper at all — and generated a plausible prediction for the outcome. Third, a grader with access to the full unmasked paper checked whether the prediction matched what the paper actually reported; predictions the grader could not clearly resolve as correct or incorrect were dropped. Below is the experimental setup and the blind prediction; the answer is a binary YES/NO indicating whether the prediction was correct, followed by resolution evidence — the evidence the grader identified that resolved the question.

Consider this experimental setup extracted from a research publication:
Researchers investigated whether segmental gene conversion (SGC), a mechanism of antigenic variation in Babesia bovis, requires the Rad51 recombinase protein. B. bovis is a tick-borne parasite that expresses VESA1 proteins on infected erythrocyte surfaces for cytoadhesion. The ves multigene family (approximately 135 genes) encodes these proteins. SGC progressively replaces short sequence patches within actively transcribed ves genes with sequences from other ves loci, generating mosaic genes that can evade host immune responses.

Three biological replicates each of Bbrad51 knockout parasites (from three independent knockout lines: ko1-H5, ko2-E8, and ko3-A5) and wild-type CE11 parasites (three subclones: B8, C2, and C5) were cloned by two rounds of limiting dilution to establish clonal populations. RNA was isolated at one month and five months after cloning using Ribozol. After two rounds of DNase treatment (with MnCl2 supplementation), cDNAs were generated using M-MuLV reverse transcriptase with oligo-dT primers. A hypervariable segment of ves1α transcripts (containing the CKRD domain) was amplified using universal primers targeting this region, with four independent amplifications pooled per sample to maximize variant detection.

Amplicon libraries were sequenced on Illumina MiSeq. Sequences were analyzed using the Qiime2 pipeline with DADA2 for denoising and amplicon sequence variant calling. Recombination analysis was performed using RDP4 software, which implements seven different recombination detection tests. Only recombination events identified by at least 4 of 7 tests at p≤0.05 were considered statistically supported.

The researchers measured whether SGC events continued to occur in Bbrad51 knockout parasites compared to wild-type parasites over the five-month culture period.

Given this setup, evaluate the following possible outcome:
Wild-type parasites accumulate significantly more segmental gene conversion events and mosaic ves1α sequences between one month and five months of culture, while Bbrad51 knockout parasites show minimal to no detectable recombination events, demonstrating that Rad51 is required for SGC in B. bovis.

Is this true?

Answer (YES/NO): NO